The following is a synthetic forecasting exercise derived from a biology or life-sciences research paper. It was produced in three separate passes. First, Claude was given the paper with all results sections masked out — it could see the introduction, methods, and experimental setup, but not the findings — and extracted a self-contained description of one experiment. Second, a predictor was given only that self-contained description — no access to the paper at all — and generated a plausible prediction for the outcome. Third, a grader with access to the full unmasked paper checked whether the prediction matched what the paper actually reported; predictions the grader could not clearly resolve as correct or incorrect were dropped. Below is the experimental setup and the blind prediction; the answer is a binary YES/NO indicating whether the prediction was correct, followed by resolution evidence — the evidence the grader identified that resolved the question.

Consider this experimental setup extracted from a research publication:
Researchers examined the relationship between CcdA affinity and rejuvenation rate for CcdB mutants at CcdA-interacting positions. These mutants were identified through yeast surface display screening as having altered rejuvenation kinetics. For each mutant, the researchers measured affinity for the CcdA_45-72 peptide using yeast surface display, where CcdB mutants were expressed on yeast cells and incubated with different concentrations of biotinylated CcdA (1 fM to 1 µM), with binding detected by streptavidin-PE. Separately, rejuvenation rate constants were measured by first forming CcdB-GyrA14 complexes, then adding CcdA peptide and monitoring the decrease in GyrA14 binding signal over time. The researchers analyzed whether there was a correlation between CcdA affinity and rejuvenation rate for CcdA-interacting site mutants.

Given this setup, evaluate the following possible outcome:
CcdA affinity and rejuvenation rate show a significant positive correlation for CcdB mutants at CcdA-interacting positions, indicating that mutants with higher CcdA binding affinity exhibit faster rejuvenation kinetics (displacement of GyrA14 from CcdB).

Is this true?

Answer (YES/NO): NO